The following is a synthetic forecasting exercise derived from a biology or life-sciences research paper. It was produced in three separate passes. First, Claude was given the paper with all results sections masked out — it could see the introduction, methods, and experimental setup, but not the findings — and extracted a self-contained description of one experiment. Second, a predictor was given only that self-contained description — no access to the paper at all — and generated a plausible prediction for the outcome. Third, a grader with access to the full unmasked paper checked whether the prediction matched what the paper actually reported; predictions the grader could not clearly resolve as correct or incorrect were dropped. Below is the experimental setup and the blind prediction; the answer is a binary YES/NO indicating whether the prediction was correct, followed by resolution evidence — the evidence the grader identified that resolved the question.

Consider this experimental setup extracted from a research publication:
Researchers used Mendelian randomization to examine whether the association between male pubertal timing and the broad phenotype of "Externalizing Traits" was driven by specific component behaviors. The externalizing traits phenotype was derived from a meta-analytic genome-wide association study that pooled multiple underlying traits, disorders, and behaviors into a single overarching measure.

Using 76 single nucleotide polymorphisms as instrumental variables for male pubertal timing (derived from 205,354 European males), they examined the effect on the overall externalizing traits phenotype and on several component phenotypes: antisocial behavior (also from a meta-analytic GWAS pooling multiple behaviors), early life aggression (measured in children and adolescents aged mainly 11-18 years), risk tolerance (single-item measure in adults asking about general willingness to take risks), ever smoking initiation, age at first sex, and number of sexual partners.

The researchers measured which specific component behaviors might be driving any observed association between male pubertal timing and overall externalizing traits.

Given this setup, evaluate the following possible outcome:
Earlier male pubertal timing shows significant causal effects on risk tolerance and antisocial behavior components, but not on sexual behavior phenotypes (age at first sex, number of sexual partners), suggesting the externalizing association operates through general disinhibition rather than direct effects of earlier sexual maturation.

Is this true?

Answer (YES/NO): NO